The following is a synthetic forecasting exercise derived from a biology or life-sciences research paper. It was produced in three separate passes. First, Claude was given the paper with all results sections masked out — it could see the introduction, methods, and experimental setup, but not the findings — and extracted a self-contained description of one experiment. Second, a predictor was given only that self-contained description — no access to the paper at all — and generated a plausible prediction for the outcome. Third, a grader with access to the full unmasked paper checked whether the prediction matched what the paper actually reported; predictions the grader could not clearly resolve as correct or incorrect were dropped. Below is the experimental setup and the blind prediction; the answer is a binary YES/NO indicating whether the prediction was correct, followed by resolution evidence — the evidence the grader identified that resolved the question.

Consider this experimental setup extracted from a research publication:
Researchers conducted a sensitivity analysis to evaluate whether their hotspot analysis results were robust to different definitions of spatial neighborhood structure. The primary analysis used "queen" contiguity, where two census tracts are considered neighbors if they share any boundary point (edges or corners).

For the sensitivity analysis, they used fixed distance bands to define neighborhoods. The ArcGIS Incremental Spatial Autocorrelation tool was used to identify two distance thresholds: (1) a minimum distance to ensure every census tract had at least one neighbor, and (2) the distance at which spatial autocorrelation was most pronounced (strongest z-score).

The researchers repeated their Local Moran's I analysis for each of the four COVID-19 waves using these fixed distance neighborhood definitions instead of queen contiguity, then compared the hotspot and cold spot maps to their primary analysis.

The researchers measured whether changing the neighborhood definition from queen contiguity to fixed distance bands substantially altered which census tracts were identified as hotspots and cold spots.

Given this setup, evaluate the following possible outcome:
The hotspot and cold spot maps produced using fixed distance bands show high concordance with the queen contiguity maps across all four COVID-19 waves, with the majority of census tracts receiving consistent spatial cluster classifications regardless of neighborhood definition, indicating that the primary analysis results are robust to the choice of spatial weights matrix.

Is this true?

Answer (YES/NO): YES